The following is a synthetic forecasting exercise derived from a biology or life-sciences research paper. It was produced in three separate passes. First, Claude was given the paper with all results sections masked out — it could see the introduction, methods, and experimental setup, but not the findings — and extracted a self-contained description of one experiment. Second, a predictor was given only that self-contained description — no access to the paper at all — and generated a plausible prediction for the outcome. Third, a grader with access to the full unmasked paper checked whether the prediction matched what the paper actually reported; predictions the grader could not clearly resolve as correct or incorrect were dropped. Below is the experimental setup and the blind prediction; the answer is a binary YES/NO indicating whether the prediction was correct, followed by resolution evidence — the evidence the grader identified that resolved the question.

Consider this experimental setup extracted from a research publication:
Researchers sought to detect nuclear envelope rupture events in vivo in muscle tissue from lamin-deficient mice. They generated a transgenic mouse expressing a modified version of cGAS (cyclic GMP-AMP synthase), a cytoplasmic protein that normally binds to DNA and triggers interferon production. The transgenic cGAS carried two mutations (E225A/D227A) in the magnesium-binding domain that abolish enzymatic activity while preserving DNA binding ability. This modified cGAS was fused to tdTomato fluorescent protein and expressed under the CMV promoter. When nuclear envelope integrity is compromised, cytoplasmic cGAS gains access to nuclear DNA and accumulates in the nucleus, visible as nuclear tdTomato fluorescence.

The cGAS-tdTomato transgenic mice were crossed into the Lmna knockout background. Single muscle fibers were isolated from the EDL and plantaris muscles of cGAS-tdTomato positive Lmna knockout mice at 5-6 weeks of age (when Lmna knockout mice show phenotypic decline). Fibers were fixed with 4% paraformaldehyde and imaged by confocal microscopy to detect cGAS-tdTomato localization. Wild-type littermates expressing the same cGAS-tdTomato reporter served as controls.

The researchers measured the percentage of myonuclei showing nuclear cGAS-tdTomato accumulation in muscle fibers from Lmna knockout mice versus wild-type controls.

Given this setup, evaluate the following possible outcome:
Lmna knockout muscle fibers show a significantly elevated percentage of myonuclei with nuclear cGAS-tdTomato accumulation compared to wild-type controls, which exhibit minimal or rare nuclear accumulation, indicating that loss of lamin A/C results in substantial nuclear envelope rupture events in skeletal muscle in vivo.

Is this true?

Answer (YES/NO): YES